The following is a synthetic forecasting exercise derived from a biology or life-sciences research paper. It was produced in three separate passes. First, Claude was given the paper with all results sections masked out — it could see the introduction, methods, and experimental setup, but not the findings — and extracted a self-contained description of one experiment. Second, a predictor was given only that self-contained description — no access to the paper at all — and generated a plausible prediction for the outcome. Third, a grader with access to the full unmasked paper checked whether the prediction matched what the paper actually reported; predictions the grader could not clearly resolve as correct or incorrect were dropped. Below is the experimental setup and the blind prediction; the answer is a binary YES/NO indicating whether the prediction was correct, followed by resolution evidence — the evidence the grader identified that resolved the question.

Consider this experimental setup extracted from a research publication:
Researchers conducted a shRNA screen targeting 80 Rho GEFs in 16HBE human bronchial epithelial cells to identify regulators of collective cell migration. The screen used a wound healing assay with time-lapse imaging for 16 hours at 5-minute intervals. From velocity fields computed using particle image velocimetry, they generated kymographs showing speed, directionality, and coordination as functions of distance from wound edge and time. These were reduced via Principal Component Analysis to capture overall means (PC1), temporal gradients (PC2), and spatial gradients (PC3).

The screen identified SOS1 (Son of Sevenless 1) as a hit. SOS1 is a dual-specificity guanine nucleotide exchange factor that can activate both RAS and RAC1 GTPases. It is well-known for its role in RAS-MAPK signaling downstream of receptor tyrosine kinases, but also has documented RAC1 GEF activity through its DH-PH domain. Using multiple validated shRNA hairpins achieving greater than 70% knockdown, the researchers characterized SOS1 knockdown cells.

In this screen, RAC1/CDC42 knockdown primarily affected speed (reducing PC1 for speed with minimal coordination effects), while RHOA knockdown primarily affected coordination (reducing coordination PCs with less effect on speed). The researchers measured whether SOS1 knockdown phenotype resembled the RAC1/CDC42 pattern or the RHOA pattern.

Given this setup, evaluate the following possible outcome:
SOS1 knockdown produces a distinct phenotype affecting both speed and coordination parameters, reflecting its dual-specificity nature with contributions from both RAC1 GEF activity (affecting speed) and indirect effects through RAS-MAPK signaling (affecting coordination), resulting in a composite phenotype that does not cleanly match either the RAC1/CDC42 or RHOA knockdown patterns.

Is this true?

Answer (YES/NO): NO